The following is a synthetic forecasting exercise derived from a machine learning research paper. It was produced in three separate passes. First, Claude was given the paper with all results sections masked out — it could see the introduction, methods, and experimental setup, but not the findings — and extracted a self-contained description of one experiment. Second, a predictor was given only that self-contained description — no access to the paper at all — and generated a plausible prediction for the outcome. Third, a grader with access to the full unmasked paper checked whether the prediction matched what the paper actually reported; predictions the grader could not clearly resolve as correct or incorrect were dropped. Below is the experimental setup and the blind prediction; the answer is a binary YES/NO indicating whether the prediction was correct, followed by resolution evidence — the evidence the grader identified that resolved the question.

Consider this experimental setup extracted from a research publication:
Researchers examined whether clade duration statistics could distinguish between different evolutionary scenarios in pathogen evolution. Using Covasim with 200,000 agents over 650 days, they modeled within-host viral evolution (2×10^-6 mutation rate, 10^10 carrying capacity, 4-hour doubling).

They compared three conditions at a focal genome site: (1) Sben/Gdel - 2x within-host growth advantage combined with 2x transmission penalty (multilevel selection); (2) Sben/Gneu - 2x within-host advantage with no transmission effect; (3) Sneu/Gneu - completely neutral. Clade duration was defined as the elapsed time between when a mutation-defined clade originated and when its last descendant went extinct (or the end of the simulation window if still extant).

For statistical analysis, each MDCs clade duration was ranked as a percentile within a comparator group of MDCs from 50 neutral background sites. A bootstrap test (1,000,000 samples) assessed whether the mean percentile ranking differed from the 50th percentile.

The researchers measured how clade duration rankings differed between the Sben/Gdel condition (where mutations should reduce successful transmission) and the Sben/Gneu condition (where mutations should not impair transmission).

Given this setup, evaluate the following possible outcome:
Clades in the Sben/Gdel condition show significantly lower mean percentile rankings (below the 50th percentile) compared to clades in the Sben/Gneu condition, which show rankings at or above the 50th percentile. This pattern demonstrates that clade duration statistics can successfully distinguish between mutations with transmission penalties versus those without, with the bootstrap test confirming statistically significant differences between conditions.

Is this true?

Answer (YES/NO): YES